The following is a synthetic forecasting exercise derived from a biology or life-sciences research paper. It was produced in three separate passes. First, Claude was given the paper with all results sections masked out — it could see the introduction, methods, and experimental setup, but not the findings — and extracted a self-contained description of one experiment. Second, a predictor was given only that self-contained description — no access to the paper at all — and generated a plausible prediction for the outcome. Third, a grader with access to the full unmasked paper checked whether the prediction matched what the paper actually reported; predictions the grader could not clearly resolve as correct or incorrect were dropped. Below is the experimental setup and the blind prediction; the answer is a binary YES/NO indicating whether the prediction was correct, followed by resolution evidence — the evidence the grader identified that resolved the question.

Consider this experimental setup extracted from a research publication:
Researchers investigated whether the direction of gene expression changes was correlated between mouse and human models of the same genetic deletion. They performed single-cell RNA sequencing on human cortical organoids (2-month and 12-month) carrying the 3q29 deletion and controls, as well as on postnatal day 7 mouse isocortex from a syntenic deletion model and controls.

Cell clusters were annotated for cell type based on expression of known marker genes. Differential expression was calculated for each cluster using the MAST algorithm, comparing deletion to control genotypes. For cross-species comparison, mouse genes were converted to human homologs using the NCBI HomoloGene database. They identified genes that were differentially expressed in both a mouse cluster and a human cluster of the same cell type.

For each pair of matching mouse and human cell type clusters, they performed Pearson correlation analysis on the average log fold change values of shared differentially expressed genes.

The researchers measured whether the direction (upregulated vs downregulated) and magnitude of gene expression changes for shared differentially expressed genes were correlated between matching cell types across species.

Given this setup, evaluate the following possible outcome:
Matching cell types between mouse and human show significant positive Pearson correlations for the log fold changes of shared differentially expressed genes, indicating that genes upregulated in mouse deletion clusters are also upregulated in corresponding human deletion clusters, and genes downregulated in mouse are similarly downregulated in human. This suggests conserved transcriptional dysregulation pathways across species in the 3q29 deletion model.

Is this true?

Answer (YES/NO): YES